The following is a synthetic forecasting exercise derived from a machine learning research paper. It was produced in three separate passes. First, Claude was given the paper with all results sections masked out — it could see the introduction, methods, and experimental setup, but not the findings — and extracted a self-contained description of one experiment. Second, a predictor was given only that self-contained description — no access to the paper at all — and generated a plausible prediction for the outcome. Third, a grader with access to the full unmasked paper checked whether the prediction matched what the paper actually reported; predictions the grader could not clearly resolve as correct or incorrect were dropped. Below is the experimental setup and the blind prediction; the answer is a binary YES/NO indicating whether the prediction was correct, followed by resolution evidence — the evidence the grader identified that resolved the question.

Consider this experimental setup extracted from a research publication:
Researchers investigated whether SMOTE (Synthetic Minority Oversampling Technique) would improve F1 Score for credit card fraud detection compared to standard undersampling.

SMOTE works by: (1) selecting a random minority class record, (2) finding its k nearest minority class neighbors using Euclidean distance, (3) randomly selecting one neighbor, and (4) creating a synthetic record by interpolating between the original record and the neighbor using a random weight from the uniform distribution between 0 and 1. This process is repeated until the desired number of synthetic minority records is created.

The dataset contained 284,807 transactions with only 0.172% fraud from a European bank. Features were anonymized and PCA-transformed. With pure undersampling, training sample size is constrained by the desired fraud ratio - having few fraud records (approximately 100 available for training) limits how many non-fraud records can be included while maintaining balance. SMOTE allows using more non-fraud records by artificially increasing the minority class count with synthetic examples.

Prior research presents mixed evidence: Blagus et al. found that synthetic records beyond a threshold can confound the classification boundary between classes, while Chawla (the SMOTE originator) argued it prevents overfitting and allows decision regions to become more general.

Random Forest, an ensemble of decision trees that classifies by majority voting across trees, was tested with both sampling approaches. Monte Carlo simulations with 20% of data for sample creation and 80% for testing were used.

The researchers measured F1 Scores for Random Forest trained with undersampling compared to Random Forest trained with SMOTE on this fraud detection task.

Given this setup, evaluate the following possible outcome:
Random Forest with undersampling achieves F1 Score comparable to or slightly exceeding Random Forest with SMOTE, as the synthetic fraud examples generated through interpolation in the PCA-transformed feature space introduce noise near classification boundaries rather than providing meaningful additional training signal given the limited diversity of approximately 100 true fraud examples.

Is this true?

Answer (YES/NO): YES